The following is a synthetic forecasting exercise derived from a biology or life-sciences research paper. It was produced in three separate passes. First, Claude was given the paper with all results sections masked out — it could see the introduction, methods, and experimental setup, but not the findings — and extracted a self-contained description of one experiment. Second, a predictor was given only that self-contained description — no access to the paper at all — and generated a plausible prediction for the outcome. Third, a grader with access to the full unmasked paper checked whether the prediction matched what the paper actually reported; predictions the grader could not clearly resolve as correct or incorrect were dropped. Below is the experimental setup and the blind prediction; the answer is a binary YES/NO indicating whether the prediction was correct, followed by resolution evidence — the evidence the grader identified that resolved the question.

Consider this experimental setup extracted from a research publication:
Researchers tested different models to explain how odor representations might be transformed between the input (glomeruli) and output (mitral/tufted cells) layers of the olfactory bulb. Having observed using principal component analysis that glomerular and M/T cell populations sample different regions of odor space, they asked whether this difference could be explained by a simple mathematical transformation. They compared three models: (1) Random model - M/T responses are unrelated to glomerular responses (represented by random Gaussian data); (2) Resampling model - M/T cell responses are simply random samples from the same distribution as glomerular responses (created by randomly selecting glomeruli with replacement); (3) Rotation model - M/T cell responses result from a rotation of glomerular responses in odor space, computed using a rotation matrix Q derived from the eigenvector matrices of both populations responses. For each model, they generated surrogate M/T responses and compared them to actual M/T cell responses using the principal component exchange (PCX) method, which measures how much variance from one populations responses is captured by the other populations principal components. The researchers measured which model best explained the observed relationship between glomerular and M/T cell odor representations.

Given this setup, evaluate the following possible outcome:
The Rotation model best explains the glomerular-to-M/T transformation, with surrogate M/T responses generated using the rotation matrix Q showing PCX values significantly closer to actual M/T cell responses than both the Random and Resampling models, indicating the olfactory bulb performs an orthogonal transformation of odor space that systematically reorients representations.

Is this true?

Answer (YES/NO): YES